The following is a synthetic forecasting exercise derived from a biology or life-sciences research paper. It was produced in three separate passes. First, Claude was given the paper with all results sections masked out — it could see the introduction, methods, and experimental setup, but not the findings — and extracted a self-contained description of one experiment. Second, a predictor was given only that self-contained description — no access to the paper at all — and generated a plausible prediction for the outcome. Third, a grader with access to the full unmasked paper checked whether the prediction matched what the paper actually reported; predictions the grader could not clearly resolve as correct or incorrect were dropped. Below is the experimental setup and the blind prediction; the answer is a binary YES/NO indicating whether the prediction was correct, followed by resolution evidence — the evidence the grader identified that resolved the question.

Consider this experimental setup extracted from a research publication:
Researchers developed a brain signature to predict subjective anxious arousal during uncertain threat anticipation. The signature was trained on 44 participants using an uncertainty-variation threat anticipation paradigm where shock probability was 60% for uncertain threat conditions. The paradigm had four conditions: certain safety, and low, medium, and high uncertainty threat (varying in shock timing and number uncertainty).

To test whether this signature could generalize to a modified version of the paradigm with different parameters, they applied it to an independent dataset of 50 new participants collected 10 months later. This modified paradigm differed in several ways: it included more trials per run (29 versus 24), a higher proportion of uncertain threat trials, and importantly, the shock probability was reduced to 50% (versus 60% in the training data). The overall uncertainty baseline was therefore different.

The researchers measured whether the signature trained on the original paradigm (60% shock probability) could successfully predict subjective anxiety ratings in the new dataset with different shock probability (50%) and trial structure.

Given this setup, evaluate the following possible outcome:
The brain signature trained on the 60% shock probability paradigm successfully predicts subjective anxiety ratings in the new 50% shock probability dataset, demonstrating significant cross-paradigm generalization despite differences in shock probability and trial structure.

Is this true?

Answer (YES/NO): YES